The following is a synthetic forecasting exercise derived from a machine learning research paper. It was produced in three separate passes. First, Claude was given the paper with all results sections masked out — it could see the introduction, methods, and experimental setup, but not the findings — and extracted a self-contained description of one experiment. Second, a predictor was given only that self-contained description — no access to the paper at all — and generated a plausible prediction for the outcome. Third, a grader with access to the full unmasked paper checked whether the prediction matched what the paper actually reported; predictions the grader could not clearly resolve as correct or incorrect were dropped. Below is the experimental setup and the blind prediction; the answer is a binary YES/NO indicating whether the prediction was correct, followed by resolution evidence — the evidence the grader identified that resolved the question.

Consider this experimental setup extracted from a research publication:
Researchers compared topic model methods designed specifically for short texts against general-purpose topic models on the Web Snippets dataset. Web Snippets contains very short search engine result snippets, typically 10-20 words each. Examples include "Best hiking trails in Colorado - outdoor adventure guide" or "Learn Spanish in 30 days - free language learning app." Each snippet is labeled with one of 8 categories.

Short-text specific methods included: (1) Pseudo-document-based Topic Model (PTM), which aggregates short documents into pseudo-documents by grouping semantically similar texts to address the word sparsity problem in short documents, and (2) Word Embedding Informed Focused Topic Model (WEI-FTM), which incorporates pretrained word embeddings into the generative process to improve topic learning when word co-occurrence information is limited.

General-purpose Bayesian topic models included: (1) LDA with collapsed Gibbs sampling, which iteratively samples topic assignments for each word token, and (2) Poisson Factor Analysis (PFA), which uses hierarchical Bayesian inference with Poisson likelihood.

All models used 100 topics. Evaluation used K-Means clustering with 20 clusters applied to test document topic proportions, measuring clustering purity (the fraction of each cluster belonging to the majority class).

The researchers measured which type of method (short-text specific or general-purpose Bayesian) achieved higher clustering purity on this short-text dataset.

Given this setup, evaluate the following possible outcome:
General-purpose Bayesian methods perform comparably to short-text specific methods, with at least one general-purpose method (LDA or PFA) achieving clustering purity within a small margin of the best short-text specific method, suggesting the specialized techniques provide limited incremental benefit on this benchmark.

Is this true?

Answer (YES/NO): YES